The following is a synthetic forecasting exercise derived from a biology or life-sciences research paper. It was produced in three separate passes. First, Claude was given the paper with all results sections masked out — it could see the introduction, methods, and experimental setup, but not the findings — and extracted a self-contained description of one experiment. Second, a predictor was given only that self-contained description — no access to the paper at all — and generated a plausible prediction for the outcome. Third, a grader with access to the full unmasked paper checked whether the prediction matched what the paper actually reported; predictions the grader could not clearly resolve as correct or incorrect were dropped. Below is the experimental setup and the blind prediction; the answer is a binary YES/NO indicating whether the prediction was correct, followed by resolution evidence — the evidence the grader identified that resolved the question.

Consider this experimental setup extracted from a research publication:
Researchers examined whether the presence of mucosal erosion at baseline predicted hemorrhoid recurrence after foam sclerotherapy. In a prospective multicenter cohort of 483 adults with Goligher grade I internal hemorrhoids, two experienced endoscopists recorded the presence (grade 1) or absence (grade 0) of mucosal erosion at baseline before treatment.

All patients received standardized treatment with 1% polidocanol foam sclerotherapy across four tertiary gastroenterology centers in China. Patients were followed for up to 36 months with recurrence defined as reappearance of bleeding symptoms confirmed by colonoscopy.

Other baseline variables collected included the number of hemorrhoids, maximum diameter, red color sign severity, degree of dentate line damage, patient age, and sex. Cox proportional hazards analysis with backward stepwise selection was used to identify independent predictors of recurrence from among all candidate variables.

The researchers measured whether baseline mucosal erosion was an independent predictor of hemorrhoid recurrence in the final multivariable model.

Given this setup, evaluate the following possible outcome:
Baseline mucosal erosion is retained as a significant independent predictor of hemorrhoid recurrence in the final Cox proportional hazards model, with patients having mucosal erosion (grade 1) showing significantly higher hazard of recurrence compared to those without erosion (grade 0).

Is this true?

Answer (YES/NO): NO